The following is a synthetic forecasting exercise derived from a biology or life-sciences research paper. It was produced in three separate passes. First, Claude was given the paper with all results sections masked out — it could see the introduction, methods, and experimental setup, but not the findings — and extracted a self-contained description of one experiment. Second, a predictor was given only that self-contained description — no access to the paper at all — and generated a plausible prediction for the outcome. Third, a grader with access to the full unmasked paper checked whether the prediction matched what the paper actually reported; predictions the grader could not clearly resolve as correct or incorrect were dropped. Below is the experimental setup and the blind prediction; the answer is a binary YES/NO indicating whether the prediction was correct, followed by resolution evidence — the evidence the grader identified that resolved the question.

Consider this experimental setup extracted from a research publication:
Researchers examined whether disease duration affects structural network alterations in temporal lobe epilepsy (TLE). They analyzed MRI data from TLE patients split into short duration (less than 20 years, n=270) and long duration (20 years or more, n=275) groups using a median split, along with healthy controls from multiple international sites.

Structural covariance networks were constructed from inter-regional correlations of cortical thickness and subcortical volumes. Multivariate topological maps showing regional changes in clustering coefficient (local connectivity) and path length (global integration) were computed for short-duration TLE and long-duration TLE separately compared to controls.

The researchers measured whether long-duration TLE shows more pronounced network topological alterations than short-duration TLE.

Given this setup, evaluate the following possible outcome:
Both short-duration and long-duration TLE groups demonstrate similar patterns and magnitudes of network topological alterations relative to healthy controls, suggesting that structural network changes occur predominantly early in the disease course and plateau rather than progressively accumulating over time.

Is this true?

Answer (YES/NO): NO